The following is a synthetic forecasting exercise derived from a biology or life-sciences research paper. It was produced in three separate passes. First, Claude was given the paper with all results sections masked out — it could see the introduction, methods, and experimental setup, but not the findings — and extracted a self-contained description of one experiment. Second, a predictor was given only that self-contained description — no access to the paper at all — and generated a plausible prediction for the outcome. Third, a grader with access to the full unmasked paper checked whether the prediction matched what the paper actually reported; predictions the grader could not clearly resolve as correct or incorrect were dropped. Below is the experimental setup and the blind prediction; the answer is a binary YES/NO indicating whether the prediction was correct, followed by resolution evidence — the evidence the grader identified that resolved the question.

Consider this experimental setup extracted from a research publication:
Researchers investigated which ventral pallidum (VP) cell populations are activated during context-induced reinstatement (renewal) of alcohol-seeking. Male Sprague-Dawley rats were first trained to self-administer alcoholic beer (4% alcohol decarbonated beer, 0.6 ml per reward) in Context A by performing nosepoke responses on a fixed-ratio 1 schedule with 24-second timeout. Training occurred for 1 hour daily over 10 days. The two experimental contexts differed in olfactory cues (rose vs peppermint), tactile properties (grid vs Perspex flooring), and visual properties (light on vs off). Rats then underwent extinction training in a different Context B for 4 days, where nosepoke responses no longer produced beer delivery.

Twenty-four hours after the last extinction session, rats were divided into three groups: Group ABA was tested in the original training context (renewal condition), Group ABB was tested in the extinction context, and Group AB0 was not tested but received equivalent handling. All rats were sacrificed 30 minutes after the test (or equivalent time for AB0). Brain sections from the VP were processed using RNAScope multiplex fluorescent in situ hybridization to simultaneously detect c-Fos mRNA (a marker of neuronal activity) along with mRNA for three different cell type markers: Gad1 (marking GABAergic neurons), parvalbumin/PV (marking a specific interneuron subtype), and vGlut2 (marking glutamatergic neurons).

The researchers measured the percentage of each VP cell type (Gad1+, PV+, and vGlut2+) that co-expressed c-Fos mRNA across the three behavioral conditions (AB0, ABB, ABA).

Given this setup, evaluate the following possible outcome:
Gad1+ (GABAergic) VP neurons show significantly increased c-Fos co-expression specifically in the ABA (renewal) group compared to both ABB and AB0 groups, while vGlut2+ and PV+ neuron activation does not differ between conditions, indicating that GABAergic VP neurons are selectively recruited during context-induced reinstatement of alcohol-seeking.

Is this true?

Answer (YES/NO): NO